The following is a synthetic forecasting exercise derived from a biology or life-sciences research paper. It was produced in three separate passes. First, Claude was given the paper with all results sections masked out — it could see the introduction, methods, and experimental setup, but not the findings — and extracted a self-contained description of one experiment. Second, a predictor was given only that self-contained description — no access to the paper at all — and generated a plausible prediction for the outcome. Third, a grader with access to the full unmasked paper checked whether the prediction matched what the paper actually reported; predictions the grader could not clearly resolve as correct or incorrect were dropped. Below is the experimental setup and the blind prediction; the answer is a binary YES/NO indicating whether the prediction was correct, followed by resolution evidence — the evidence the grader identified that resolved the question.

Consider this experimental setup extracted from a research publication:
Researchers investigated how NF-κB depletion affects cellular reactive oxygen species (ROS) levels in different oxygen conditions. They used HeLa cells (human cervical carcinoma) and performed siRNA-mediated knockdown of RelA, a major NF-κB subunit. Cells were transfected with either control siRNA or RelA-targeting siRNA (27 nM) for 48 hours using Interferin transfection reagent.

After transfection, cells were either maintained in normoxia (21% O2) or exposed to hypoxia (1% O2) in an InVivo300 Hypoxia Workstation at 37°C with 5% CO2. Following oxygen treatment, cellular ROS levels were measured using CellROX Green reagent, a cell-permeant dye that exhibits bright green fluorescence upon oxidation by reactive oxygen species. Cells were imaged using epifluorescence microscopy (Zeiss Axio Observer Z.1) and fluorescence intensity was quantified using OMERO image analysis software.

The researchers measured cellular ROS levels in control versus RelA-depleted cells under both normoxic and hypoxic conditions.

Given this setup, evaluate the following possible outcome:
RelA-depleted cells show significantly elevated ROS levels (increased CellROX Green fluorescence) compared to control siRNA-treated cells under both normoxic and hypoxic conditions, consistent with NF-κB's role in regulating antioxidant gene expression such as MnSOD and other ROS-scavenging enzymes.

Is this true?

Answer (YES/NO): NO